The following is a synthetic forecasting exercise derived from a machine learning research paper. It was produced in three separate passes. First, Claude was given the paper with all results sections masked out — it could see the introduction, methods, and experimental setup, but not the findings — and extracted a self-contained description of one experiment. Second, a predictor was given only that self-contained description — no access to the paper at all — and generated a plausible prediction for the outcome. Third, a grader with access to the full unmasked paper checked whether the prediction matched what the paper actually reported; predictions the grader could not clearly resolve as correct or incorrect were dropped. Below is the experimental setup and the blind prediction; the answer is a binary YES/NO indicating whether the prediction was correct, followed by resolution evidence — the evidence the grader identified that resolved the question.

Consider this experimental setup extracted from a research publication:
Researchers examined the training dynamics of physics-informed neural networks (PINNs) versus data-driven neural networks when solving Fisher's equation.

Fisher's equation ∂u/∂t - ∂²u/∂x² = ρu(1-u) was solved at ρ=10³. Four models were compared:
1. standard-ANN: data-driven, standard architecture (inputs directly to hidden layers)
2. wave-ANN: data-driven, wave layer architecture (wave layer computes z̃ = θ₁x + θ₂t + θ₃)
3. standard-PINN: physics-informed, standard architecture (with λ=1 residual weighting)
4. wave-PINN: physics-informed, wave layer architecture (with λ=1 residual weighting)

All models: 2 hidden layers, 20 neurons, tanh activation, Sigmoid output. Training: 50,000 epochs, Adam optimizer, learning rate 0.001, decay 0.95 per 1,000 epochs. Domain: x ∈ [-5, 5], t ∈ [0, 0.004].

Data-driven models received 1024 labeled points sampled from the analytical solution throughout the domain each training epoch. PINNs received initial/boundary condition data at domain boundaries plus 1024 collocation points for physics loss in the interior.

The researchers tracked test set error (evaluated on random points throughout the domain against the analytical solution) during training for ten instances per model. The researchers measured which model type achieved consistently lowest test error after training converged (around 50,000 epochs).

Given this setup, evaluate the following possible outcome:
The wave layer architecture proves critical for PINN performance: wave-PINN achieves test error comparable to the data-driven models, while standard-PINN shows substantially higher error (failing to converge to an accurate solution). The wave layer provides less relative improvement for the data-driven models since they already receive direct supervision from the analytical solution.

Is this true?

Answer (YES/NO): NO